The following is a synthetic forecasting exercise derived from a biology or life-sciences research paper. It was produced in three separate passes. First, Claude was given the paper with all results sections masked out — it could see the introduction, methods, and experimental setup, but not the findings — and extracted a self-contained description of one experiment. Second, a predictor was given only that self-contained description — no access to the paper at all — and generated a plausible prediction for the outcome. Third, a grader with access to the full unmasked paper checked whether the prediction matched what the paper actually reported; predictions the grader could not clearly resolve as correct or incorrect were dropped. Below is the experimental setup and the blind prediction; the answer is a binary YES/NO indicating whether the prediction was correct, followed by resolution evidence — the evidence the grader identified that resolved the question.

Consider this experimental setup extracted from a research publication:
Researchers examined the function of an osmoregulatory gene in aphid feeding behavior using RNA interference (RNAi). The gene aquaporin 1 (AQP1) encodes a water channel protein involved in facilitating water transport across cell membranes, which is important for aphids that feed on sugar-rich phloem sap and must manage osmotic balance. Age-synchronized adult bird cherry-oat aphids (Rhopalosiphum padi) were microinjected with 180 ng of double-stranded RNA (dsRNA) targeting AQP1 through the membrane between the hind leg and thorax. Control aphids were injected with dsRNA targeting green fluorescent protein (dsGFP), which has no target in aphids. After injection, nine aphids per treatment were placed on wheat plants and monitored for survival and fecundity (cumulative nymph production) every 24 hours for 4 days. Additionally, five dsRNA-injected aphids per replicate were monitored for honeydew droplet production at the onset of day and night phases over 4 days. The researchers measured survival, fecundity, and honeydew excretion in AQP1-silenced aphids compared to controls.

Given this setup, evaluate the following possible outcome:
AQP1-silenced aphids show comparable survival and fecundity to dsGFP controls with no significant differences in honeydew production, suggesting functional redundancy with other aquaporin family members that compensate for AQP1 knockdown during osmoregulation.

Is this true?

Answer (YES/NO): NO